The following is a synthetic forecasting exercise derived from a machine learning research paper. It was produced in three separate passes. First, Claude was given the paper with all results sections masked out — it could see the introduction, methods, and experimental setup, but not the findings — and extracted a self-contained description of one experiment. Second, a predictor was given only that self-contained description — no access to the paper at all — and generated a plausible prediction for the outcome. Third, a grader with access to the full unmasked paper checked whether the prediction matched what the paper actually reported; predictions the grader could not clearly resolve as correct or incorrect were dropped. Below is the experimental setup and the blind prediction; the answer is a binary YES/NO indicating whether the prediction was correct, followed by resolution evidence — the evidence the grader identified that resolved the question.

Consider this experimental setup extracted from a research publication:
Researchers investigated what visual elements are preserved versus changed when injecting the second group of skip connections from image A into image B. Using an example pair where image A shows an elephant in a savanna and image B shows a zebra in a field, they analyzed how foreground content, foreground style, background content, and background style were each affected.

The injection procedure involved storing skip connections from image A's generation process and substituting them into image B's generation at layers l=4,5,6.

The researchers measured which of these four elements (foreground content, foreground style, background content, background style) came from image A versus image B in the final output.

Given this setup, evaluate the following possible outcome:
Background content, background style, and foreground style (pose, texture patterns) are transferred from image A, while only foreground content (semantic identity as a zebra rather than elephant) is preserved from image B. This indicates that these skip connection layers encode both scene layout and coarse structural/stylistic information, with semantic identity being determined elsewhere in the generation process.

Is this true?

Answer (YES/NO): NO